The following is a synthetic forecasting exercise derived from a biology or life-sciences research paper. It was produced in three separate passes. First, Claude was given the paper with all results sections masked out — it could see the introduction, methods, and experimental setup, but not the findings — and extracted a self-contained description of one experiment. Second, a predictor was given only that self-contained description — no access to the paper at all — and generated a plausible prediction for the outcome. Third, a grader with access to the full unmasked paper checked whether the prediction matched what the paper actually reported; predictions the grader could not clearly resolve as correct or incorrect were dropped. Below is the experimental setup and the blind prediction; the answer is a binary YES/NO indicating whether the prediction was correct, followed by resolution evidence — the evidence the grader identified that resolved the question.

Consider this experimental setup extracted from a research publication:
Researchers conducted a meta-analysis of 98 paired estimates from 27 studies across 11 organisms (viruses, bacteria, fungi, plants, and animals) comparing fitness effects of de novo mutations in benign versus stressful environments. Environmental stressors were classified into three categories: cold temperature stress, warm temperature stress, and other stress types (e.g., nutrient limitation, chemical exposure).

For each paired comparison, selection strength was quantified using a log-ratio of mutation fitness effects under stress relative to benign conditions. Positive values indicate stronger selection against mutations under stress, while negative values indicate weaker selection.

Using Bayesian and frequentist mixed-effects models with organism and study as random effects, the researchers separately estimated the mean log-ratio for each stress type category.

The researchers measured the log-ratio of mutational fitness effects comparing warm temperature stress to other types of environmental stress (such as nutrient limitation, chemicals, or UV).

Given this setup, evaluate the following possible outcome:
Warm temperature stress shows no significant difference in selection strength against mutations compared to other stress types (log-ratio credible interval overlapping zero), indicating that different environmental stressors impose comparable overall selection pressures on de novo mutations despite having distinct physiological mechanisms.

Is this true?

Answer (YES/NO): NO